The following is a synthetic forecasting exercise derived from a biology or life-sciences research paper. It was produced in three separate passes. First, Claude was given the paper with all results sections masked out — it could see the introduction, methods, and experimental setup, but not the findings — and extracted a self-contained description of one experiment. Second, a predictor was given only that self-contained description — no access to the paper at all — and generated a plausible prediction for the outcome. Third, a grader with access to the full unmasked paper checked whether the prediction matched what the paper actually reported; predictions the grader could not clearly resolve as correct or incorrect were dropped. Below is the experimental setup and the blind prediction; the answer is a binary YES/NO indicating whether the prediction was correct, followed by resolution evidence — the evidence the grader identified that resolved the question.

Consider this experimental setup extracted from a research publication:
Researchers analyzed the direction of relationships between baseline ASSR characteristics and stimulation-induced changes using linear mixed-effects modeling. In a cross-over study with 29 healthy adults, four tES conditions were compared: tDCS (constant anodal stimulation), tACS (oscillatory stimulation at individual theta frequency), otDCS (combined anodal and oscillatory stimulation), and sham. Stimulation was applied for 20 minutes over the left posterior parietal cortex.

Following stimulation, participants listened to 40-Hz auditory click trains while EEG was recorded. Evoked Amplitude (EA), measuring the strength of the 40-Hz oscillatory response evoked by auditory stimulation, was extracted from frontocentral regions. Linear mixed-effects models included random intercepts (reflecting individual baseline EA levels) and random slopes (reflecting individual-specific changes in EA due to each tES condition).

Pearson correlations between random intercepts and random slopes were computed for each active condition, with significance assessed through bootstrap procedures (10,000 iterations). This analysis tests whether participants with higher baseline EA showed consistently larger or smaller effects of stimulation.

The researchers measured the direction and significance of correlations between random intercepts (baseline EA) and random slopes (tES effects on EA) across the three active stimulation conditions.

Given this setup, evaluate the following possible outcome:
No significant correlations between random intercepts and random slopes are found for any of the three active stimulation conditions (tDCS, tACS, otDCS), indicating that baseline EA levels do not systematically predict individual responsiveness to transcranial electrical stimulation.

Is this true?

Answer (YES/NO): NO